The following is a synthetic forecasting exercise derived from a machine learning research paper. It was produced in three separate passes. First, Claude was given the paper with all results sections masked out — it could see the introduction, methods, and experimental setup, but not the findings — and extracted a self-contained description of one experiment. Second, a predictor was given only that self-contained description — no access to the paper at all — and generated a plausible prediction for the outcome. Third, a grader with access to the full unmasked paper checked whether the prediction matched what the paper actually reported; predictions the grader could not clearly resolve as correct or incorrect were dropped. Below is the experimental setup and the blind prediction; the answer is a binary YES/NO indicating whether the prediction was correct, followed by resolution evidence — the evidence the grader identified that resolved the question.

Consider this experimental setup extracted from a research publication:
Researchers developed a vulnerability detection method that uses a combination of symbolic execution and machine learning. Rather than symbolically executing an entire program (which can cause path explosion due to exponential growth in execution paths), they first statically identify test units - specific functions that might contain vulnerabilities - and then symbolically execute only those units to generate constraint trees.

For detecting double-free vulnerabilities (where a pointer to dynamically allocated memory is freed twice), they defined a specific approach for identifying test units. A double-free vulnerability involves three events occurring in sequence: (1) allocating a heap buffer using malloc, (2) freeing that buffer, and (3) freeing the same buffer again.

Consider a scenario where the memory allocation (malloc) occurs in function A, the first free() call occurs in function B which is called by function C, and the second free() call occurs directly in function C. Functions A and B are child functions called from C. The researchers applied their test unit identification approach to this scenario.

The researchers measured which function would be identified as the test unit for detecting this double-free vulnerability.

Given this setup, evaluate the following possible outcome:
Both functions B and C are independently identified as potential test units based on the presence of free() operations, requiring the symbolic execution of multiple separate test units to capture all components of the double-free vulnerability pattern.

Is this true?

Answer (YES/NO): NO